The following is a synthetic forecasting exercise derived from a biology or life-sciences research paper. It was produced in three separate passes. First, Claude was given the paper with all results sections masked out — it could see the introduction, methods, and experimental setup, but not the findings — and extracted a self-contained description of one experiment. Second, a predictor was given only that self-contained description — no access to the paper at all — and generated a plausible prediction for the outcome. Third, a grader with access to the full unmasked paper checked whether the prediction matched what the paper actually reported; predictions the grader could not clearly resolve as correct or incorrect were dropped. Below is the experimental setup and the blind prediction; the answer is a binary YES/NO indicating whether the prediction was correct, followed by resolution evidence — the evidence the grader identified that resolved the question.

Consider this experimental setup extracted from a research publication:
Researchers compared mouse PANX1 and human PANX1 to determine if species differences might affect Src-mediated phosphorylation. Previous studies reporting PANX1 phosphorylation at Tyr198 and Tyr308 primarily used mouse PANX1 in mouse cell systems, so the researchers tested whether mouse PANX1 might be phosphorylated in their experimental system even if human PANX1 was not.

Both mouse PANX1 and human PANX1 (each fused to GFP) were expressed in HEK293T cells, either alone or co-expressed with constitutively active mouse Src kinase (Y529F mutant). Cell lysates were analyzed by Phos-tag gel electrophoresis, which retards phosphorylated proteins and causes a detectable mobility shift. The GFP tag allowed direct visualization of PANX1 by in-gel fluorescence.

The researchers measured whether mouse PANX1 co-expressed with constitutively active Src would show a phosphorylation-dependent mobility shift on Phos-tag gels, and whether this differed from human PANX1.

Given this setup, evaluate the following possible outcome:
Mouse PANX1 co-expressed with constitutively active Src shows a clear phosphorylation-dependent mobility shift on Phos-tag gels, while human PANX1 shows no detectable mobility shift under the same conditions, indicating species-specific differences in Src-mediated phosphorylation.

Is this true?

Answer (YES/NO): NO